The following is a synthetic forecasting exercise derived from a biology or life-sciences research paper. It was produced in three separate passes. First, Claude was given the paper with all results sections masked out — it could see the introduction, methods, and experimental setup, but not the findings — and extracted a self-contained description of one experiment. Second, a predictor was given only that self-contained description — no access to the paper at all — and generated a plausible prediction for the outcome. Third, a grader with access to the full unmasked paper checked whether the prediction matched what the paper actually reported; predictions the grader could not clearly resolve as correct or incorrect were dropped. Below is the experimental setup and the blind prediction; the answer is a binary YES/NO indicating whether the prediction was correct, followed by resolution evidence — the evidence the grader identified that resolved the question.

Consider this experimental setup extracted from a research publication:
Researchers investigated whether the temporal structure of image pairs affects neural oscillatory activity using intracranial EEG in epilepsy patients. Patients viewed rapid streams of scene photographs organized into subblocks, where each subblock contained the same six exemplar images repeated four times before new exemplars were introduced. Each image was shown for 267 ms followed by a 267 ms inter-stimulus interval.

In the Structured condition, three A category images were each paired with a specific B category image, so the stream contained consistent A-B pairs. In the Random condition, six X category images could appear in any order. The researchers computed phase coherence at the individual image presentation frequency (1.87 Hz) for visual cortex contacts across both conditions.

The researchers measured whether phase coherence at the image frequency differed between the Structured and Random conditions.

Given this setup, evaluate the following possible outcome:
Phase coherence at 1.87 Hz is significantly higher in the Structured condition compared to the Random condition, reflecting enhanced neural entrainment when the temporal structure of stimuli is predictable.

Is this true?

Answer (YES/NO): NO